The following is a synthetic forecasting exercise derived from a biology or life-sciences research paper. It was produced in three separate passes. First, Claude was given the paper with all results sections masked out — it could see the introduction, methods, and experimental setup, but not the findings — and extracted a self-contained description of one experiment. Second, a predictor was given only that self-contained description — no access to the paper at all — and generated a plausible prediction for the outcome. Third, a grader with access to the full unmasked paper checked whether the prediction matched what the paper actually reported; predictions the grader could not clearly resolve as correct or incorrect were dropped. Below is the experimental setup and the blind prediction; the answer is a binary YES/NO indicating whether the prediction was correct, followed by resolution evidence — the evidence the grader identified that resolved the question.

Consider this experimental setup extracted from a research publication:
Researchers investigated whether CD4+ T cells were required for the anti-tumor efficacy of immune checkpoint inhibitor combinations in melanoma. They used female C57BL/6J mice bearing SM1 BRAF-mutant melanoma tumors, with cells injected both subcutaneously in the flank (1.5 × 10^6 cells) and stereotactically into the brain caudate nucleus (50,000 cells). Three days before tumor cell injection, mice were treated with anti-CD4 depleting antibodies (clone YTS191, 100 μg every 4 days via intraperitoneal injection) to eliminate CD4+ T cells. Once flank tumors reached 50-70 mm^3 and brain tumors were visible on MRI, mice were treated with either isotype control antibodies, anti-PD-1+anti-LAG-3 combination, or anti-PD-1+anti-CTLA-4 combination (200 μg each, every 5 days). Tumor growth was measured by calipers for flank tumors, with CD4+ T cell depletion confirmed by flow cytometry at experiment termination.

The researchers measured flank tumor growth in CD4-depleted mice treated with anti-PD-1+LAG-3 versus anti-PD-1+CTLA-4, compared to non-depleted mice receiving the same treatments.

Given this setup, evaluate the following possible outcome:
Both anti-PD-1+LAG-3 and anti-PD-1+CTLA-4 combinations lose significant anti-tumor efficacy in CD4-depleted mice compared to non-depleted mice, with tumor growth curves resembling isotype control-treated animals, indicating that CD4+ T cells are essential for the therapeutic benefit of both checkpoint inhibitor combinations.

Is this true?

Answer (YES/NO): NO